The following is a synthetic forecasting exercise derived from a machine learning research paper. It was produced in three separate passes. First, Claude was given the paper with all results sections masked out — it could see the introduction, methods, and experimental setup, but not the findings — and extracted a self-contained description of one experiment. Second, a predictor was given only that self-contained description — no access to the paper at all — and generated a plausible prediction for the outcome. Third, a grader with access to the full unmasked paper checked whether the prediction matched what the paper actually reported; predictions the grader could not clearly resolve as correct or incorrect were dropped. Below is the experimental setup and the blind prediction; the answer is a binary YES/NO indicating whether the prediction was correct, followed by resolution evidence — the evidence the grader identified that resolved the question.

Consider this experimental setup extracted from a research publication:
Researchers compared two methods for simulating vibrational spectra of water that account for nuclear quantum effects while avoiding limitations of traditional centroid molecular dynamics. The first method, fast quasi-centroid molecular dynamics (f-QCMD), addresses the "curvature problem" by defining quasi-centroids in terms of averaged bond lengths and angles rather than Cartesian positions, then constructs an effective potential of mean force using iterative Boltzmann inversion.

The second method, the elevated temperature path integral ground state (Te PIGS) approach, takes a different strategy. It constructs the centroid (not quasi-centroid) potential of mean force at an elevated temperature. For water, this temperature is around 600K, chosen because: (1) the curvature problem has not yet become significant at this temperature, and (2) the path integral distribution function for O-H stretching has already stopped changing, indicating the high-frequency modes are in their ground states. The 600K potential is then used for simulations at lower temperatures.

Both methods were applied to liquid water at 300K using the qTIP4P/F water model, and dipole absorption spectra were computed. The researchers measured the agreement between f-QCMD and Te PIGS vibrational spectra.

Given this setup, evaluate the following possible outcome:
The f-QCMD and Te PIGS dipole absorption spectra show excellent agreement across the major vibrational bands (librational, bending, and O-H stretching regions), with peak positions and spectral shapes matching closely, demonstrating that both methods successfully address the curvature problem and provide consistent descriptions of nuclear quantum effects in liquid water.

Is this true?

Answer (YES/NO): NO